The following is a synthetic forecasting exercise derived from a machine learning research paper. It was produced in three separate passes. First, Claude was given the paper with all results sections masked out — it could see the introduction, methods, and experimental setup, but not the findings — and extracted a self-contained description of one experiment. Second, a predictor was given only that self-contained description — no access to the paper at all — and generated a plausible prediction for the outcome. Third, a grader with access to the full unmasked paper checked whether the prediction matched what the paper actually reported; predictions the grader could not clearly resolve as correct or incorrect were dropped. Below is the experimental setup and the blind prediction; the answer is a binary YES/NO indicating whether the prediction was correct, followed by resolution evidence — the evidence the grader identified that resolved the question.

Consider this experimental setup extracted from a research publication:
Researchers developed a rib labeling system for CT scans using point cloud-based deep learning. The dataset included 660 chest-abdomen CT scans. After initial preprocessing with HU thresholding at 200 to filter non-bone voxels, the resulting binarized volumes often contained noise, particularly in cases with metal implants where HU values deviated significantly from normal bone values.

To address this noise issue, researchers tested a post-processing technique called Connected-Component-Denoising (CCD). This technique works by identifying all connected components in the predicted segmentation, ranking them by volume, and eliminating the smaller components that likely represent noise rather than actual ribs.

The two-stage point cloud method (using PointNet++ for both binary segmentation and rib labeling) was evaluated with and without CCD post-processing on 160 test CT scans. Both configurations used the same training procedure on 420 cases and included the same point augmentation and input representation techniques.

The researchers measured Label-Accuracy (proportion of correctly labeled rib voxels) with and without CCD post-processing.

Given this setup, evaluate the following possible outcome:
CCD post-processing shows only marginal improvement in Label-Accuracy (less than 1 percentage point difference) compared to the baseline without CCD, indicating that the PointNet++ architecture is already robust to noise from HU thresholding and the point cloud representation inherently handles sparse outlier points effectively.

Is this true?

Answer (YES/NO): NO